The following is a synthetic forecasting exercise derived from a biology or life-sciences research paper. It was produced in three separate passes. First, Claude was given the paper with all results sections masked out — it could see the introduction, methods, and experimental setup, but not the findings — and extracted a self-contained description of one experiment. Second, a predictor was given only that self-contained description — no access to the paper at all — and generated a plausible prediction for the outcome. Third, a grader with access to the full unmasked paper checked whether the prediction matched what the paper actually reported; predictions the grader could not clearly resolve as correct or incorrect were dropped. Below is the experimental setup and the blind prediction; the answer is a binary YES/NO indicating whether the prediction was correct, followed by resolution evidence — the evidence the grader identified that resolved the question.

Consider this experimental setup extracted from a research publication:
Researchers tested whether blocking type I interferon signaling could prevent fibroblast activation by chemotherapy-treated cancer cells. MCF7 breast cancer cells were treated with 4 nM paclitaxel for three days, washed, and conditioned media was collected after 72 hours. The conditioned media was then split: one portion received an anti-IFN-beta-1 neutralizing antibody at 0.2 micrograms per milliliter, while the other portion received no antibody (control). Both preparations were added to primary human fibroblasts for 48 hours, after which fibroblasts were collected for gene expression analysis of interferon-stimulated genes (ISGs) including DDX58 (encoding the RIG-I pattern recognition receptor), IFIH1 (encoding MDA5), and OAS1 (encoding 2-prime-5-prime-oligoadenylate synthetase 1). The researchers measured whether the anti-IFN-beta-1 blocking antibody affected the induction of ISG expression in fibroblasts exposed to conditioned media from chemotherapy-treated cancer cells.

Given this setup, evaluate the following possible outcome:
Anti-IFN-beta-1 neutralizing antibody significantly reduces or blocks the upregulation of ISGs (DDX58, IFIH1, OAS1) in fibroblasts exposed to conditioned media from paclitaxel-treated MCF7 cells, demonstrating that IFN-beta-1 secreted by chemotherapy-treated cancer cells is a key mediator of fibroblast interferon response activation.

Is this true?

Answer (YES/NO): YES